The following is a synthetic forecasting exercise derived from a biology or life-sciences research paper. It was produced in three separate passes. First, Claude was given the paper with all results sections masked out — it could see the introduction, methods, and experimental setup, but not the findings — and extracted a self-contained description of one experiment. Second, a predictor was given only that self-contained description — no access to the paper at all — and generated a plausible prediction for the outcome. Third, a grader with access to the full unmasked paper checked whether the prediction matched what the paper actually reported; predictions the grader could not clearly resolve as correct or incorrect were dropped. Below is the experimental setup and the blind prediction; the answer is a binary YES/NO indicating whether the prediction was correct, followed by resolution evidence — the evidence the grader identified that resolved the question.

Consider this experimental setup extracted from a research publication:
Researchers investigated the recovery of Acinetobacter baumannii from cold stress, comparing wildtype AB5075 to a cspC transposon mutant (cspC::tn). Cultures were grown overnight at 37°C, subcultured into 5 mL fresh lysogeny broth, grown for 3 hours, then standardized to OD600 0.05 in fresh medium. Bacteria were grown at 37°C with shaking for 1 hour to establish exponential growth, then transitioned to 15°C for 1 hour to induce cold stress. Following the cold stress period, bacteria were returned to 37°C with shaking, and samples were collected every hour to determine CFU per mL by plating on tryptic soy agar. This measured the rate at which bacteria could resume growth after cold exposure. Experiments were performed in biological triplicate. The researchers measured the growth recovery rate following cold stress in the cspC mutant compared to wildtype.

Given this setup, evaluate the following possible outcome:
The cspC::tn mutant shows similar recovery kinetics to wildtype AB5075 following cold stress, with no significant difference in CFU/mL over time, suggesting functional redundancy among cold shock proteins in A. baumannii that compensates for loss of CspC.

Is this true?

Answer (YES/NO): YES